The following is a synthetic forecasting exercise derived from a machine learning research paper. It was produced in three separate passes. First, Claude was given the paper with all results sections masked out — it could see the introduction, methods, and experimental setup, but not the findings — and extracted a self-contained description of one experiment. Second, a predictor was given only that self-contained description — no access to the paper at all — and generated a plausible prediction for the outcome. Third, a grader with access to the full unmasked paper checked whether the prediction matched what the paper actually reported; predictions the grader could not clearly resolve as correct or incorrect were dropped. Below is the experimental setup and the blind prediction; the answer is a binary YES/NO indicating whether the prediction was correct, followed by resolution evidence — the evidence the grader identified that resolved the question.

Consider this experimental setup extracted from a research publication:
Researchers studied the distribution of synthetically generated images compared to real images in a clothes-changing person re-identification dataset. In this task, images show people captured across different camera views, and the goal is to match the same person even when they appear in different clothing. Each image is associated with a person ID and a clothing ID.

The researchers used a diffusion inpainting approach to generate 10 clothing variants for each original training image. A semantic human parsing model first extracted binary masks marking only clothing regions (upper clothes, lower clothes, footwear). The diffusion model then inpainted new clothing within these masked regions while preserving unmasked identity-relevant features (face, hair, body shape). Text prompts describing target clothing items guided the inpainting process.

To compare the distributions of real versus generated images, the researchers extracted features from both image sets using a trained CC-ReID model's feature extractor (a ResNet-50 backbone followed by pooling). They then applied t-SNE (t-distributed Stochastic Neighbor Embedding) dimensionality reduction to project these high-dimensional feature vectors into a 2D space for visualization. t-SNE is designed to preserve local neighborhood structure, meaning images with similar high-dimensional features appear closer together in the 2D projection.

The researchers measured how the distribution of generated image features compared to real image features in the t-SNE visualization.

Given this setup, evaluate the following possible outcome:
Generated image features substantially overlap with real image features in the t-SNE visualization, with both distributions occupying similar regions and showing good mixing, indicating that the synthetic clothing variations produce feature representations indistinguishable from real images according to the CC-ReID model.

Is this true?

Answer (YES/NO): NO